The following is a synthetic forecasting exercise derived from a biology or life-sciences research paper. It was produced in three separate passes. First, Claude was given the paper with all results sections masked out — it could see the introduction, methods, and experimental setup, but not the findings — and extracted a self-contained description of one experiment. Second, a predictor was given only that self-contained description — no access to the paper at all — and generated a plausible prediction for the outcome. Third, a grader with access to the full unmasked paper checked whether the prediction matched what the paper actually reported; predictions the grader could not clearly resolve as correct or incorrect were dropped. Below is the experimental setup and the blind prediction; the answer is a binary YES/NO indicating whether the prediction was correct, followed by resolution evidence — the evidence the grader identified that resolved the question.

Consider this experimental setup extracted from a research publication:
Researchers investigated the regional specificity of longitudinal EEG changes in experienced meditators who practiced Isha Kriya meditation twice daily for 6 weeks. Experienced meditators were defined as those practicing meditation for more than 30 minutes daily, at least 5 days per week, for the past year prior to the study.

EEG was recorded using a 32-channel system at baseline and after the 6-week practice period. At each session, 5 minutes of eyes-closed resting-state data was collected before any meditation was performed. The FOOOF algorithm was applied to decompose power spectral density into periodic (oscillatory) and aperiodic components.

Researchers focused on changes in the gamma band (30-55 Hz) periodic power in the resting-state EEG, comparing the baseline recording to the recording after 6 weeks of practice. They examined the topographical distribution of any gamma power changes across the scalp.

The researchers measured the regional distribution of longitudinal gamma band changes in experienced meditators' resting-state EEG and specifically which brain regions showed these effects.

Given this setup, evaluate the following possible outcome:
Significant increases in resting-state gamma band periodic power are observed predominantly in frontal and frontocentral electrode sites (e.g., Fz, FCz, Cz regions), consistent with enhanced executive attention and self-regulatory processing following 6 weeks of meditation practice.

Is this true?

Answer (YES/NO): NO